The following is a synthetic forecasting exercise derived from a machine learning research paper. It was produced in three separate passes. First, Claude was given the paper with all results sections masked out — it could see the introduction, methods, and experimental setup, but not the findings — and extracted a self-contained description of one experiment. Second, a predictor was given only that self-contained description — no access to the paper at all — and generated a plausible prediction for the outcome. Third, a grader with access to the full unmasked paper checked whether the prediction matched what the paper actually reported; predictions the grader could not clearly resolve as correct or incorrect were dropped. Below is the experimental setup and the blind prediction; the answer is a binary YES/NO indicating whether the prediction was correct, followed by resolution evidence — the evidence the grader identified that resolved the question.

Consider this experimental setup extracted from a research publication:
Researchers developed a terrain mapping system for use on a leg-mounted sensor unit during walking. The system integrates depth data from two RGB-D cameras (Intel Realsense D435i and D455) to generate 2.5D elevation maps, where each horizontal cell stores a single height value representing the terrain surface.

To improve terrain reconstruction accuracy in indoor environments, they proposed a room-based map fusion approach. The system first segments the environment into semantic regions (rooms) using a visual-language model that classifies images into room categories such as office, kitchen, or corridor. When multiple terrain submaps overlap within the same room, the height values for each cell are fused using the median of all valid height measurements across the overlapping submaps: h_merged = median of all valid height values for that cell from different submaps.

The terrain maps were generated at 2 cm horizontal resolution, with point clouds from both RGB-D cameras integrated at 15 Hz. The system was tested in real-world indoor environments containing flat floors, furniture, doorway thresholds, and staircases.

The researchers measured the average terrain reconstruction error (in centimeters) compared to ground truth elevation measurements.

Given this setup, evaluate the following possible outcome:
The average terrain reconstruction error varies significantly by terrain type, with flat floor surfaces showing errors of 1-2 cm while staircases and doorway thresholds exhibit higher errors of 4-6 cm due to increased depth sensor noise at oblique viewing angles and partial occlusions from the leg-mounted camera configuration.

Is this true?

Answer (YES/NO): NO